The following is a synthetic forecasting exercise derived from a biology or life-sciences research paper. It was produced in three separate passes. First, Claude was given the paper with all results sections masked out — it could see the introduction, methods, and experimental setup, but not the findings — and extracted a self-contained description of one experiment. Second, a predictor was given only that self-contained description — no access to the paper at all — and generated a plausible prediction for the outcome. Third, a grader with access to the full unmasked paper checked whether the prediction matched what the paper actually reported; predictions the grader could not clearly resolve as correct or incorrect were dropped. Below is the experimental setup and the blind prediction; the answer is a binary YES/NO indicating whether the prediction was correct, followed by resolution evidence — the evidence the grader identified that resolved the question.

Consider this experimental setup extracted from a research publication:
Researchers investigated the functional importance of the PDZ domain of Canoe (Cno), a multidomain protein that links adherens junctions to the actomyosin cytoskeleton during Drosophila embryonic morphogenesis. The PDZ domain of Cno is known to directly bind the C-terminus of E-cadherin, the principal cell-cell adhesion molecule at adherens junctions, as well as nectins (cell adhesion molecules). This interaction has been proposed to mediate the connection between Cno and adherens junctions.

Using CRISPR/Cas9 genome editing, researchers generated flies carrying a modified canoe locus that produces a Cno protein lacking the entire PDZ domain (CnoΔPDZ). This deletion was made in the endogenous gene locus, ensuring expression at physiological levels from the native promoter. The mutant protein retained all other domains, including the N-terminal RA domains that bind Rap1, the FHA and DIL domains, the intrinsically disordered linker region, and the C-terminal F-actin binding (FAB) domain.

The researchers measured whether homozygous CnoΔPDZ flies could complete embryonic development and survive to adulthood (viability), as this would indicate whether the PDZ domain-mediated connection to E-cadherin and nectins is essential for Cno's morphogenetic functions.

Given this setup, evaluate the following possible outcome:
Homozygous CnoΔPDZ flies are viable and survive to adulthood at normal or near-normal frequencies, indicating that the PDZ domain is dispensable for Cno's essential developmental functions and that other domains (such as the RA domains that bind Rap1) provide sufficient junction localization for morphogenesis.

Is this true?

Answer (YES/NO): YES